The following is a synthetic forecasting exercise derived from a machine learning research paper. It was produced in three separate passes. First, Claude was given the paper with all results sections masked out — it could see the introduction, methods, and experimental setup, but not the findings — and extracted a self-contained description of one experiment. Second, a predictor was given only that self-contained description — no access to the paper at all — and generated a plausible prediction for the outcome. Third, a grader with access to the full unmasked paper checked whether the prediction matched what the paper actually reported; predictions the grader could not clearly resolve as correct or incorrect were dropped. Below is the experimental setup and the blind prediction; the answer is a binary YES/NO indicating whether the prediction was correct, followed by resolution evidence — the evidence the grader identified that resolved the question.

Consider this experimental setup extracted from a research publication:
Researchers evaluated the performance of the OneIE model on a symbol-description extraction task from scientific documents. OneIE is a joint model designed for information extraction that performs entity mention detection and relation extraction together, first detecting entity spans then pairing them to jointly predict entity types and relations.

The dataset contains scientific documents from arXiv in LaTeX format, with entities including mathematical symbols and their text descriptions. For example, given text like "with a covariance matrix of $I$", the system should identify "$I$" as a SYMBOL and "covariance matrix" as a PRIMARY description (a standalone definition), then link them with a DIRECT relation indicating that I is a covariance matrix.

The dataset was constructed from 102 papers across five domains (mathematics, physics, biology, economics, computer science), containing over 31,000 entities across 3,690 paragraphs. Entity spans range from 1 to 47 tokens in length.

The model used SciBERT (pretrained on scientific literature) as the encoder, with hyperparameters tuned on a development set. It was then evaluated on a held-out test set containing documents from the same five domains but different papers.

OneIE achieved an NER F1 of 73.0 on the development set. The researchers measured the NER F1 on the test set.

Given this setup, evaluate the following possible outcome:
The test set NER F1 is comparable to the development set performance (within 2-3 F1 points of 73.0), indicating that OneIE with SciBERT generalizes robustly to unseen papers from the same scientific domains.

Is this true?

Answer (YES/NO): NO